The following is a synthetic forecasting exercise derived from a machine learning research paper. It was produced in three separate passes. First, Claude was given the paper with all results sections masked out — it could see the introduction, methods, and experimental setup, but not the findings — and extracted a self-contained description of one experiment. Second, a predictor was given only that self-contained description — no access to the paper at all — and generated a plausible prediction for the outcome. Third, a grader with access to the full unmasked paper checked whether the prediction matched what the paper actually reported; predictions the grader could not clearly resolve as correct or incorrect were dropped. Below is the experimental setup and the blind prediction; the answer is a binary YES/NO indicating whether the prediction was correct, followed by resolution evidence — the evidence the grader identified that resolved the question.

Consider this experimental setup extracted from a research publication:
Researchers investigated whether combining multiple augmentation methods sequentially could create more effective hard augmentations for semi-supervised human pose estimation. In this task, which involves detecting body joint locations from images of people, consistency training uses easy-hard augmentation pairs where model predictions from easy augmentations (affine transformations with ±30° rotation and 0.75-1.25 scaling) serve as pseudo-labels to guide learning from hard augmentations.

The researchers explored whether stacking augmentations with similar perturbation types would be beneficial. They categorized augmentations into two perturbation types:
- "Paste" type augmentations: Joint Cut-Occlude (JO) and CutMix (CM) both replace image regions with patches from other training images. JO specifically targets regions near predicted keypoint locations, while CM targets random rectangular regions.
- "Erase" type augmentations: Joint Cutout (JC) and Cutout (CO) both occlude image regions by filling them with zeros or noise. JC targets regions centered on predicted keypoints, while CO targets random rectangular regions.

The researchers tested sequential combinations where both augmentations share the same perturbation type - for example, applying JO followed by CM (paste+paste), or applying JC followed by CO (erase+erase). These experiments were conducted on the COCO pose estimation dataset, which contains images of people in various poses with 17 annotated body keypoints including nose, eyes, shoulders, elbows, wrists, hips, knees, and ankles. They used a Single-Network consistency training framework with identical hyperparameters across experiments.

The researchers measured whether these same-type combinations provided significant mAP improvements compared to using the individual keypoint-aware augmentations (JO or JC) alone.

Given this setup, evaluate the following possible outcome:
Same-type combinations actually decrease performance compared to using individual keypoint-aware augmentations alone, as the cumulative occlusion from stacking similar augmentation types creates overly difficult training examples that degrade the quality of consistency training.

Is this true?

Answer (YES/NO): NO